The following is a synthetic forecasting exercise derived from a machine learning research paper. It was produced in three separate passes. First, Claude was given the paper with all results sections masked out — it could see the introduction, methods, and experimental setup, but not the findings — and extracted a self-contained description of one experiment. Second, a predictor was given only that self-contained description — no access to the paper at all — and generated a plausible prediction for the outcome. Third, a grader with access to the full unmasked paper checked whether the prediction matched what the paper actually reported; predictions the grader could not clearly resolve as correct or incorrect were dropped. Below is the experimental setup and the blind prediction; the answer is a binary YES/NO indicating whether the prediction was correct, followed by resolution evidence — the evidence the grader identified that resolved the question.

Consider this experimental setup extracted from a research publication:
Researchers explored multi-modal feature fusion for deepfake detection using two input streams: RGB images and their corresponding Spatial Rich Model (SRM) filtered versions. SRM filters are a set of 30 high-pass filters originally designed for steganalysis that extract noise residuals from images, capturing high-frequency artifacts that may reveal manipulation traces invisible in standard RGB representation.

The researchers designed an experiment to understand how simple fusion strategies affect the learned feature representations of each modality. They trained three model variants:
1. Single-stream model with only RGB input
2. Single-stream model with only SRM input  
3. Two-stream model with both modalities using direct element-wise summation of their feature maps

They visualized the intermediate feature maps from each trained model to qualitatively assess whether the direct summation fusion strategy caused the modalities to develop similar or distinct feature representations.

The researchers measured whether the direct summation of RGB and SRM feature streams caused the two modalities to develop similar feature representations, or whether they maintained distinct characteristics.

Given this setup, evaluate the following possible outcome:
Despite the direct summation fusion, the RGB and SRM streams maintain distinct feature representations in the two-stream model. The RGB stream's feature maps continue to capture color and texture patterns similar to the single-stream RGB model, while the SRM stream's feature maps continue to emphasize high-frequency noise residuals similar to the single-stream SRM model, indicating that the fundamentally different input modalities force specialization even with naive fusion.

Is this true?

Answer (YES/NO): NO